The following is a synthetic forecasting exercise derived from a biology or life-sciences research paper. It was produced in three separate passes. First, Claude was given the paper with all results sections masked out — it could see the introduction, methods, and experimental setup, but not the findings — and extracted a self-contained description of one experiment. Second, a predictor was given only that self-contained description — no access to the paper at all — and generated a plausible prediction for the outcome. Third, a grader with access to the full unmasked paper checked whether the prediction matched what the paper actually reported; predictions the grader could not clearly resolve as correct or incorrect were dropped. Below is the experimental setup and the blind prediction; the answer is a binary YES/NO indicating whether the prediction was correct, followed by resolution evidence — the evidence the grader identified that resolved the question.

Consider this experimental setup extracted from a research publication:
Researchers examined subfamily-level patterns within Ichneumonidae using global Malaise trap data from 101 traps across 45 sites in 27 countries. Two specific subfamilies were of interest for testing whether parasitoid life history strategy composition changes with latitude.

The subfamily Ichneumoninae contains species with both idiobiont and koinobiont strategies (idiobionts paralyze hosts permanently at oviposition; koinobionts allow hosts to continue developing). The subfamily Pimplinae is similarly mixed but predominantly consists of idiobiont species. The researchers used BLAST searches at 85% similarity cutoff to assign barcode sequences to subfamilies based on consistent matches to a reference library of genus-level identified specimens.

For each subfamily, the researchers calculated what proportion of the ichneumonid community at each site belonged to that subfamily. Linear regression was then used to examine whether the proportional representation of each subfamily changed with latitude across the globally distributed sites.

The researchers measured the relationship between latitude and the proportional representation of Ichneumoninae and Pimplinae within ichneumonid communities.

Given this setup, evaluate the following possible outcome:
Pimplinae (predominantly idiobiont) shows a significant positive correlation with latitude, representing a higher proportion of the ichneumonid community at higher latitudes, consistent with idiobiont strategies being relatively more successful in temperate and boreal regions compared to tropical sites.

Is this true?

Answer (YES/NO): NO